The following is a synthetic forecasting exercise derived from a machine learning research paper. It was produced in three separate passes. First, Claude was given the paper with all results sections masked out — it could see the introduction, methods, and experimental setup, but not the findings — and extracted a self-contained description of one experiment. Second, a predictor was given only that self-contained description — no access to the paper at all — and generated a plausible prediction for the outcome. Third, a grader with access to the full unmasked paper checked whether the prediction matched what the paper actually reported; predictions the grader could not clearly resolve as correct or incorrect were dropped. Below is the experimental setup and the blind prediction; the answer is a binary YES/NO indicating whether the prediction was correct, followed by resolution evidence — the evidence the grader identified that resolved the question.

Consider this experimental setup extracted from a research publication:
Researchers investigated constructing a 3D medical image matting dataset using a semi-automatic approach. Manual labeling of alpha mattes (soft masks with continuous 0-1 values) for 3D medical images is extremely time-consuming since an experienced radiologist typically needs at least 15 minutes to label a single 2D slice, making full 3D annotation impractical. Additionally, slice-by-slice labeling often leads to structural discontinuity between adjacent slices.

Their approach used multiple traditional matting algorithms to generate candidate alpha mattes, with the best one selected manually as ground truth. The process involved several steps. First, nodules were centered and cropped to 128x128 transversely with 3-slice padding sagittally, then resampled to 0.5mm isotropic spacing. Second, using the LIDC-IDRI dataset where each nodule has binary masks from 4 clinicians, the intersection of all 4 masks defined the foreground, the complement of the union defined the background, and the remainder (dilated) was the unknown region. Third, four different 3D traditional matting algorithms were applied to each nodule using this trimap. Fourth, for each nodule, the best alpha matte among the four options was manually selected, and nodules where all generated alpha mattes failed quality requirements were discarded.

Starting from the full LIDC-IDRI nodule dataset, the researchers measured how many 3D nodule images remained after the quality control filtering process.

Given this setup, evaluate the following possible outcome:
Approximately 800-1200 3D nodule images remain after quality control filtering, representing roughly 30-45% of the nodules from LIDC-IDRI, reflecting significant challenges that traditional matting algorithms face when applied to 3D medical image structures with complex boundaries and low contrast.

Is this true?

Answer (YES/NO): YES